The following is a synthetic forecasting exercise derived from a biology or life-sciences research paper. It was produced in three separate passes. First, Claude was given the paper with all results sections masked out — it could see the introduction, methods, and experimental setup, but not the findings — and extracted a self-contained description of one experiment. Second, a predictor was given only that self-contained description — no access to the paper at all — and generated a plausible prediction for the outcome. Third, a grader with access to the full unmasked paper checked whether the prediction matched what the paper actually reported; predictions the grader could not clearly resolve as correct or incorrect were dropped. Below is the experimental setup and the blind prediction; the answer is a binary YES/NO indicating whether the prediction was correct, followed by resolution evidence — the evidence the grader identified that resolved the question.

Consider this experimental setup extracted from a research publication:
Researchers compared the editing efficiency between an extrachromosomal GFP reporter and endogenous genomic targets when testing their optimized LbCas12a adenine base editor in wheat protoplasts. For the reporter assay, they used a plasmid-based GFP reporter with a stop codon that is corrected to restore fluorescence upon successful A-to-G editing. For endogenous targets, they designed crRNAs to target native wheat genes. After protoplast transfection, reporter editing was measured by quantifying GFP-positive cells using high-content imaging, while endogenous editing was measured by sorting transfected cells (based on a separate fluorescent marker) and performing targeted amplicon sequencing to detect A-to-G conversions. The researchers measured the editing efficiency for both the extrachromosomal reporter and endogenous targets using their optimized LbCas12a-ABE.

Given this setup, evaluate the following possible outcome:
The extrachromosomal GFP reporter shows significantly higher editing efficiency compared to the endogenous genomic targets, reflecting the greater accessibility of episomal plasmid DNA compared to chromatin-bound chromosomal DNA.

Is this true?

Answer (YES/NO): YES